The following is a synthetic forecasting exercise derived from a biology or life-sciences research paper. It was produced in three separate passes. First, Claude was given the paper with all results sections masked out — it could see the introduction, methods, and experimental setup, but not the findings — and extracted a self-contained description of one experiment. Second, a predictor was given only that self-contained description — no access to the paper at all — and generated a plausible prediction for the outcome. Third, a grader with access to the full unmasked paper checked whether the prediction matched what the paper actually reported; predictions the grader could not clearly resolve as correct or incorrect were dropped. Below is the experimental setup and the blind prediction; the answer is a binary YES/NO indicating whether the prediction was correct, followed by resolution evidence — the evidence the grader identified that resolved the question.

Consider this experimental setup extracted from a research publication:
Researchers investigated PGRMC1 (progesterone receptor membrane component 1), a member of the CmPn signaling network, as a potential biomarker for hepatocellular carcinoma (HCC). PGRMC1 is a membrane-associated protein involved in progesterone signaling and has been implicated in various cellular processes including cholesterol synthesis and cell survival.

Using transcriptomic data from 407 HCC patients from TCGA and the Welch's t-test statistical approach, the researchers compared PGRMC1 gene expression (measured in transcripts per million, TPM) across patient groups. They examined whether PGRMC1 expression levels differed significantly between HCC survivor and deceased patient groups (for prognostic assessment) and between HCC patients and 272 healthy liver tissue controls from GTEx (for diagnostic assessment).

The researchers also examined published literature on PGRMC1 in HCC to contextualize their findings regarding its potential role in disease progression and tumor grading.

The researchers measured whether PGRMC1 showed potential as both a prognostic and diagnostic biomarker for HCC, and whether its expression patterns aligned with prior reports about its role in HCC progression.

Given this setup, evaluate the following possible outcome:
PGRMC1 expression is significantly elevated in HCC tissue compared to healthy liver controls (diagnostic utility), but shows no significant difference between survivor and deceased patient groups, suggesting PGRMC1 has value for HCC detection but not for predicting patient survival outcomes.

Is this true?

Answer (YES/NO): NO